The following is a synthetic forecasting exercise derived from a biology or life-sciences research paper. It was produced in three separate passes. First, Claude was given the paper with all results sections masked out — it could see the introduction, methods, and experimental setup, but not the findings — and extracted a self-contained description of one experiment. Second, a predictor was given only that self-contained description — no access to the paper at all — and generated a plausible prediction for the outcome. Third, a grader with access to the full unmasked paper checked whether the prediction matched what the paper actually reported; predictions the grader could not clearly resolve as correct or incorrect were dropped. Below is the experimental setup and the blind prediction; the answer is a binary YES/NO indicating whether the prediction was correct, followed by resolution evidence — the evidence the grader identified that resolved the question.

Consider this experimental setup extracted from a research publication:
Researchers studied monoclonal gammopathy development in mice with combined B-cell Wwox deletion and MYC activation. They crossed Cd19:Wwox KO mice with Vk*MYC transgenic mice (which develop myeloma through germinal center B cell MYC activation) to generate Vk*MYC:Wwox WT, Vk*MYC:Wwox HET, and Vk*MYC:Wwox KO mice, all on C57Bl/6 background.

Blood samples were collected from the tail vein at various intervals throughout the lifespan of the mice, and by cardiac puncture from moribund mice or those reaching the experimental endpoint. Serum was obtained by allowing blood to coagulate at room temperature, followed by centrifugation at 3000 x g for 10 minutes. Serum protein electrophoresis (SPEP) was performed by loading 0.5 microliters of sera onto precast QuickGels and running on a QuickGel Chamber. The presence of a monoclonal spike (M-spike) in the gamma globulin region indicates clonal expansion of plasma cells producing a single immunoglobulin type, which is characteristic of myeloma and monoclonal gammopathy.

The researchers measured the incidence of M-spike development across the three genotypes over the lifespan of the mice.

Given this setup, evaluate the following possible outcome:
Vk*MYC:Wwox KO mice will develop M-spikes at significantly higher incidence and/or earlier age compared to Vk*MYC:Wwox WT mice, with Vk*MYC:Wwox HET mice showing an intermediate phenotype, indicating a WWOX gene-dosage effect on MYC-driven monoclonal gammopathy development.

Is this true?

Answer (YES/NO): NO